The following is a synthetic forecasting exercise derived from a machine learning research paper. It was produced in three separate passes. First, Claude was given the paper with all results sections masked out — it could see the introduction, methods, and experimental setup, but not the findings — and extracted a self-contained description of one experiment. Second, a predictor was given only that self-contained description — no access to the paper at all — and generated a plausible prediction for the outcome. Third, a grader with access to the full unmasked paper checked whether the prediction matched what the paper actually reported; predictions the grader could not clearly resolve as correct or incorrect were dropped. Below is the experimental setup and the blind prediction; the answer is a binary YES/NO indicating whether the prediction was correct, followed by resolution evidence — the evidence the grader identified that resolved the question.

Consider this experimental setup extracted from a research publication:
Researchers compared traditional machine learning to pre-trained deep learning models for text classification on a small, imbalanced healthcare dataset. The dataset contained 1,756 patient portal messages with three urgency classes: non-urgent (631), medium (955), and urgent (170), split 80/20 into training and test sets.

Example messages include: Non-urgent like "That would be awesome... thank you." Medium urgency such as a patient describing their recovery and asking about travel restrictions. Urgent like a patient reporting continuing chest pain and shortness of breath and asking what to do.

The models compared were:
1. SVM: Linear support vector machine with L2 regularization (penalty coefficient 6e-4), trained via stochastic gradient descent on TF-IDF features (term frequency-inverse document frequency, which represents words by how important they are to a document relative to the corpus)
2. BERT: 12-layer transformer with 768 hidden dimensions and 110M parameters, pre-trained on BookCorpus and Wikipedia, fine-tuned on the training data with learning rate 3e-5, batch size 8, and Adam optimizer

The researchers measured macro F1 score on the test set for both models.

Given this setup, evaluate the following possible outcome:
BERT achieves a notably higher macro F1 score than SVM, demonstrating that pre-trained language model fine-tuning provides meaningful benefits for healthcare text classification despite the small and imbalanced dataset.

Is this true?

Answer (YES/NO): NO